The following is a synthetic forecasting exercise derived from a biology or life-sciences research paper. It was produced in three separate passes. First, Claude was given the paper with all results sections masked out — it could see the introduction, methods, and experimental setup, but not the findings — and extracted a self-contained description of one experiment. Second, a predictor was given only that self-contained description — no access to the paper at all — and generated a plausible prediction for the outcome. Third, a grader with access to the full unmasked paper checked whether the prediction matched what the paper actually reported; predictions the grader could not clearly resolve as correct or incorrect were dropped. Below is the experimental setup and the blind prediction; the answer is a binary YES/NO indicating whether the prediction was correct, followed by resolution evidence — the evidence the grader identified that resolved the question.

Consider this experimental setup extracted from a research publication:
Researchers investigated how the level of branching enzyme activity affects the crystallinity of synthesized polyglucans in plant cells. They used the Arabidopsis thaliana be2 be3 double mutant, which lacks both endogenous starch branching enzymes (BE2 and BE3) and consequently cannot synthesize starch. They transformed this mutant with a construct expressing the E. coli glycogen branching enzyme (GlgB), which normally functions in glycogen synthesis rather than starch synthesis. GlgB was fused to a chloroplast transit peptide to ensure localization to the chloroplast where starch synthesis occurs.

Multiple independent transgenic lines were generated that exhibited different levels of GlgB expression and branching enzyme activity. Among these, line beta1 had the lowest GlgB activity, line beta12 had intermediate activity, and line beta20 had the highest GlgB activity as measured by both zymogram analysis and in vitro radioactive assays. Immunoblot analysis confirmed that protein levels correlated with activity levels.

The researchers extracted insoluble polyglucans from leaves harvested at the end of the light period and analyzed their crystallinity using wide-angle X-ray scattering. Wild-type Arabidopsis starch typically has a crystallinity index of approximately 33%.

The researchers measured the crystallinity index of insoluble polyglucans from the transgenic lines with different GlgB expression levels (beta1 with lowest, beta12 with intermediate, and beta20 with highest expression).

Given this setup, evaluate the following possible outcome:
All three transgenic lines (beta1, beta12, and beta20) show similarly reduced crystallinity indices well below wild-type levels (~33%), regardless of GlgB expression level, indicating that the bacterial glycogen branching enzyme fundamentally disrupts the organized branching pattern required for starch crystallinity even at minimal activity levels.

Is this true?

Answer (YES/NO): NO